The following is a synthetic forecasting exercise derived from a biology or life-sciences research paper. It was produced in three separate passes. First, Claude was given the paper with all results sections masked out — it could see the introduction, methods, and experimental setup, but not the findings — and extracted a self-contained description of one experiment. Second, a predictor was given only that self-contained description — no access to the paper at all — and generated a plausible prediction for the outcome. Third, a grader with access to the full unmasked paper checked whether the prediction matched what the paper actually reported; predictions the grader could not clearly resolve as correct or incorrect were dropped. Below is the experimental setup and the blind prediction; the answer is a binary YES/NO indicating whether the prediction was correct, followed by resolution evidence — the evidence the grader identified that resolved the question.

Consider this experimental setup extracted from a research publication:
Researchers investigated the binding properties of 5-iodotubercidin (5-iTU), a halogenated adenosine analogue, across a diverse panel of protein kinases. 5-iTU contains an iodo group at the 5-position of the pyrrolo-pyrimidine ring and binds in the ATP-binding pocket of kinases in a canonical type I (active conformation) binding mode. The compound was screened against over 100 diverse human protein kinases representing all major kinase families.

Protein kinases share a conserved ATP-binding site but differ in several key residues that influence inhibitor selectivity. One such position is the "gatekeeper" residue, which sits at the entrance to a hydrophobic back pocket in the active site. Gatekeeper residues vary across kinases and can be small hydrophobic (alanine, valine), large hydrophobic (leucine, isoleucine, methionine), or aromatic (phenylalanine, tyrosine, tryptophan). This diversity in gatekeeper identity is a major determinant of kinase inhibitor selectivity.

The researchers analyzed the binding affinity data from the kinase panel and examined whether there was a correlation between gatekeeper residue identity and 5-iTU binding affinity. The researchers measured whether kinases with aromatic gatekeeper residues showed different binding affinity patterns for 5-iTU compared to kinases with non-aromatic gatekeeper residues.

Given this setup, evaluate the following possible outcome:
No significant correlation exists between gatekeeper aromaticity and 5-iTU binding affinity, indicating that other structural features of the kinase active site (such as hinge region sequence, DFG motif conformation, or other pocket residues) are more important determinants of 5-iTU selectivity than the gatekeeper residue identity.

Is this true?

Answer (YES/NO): NO